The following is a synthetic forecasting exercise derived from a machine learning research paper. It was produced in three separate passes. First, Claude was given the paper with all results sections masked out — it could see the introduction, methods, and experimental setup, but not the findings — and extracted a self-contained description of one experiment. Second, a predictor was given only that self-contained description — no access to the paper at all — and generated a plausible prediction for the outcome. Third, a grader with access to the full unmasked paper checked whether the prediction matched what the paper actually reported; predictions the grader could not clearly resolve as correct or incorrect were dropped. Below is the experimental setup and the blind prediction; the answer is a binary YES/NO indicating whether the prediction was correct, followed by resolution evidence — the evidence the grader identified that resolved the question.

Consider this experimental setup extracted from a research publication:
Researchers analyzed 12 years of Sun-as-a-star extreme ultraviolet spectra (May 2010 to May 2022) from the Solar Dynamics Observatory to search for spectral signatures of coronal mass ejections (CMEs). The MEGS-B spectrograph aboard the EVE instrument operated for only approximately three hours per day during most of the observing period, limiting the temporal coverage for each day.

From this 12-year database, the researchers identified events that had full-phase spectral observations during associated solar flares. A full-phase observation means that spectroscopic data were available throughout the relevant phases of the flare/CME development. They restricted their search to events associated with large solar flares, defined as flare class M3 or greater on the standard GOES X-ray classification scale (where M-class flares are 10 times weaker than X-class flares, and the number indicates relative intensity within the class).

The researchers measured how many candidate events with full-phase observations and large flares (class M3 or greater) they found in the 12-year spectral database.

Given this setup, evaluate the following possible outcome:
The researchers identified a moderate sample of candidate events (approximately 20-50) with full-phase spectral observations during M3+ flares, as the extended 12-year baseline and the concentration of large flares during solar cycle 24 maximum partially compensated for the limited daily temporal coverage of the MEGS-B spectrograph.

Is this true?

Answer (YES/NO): NO